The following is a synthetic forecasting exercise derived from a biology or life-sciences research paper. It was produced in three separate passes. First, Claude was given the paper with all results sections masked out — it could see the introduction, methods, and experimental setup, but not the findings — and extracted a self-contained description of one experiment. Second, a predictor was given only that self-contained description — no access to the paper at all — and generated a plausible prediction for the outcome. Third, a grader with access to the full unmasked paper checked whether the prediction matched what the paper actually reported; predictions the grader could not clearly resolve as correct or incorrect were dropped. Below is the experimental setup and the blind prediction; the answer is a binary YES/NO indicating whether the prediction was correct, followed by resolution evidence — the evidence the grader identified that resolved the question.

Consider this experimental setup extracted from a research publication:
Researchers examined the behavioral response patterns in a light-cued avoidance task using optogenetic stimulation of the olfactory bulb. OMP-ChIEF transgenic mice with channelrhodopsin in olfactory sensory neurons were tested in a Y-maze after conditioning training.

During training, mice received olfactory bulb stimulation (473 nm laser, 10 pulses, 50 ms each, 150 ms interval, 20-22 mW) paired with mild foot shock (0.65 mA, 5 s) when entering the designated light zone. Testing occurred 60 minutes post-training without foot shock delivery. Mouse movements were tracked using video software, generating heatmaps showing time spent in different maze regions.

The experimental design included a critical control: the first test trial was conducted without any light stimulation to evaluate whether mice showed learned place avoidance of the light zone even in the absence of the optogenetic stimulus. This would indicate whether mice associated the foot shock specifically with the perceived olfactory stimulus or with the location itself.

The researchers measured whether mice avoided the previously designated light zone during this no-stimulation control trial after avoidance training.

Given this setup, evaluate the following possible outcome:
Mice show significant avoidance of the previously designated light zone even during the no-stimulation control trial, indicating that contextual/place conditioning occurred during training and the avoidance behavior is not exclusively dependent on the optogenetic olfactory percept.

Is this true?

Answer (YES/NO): NO